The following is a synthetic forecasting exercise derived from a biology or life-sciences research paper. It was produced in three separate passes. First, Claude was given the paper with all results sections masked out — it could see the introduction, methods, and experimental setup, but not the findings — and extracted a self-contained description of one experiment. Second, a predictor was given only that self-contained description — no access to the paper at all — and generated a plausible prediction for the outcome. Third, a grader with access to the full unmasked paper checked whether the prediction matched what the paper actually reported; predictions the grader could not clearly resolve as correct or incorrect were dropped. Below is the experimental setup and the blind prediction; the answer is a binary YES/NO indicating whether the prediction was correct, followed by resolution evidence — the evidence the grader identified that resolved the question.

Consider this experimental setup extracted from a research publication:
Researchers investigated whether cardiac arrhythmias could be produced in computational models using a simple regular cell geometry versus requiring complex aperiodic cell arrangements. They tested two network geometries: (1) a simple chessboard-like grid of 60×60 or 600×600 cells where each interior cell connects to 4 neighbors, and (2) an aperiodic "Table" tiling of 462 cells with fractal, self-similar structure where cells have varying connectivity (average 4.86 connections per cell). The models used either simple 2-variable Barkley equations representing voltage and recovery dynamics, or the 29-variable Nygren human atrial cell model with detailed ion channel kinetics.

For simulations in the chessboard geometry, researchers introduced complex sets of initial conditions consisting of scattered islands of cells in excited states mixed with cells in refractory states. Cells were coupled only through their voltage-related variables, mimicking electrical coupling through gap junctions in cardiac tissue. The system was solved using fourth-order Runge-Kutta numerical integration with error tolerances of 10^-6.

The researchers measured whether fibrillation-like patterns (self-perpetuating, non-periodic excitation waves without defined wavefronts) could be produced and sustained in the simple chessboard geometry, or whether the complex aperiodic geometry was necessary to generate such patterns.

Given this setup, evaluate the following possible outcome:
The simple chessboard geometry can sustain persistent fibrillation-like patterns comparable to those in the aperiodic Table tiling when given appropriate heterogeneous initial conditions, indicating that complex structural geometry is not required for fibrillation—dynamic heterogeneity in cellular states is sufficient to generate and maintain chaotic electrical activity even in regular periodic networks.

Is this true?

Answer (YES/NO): YES